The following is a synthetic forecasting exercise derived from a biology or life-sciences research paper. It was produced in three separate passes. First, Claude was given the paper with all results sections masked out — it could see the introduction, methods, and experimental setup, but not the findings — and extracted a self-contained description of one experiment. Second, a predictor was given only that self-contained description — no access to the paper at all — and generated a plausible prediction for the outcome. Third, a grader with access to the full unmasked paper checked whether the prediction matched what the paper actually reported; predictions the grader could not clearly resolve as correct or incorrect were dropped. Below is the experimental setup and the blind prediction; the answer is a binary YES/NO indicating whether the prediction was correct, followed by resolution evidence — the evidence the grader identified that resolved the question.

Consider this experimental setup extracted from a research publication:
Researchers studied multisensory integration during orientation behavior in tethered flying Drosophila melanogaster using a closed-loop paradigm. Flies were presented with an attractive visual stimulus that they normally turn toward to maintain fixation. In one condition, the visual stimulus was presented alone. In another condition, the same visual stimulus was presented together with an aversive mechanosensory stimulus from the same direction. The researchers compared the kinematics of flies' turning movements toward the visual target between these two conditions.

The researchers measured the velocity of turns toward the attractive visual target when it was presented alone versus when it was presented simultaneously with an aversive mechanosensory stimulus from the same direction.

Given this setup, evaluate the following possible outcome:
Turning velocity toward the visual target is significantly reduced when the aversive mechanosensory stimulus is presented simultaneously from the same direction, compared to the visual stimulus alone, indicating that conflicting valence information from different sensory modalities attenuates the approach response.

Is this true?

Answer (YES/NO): YES